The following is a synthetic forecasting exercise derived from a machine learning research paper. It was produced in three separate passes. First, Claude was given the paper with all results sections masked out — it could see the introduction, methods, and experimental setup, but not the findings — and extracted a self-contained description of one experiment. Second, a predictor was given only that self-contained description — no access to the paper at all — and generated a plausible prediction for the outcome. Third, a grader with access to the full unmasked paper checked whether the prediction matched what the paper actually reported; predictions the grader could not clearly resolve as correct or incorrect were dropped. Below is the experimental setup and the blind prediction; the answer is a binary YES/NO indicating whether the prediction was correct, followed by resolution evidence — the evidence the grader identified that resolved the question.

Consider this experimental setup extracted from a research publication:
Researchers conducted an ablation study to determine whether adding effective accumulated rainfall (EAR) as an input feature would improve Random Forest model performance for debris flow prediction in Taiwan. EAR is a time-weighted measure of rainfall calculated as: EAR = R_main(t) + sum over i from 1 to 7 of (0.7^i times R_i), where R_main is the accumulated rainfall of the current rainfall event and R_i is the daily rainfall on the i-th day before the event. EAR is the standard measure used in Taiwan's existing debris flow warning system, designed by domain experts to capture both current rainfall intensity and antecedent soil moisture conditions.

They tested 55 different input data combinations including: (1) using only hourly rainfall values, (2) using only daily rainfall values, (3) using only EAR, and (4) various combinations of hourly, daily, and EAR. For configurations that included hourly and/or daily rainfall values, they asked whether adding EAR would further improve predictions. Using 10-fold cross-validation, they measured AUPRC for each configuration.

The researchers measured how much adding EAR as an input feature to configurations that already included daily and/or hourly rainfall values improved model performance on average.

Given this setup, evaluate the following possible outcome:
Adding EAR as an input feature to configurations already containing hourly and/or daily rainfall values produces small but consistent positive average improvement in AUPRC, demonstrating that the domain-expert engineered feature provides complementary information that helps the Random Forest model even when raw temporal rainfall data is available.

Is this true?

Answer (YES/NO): NO